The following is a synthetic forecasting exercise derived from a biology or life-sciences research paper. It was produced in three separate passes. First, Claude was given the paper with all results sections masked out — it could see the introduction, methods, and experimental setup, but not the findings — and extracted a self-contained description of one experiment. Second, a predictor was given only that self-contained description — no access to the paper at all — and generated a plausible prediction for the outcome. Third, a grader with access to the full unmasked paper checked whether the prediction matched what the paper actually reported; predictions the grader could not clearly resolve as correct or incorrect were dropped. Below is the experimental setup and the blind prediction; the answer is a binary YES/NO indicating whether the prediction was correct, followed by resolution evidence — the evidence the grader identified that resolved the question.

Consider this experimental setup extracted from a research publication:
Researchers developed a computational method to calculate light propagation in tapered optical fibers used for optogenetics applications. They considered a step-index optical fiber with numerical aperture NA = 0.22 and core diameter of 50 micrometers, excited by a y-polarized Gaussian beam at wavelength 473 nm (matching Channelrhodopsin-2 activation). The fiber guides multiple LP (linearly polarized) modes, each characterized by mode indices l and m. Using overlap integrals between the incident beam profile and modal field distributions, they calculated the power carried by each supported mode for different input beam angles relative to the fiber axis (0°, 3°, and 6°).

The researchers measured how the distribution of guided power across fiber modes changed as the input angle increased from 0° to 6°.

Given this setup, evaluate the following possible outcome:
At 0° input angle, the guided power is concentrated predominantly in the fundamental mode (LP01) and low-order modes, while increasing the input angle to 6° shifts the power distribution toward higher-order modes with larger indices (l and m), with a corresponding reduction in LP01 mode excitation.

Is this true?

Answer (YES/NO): YES